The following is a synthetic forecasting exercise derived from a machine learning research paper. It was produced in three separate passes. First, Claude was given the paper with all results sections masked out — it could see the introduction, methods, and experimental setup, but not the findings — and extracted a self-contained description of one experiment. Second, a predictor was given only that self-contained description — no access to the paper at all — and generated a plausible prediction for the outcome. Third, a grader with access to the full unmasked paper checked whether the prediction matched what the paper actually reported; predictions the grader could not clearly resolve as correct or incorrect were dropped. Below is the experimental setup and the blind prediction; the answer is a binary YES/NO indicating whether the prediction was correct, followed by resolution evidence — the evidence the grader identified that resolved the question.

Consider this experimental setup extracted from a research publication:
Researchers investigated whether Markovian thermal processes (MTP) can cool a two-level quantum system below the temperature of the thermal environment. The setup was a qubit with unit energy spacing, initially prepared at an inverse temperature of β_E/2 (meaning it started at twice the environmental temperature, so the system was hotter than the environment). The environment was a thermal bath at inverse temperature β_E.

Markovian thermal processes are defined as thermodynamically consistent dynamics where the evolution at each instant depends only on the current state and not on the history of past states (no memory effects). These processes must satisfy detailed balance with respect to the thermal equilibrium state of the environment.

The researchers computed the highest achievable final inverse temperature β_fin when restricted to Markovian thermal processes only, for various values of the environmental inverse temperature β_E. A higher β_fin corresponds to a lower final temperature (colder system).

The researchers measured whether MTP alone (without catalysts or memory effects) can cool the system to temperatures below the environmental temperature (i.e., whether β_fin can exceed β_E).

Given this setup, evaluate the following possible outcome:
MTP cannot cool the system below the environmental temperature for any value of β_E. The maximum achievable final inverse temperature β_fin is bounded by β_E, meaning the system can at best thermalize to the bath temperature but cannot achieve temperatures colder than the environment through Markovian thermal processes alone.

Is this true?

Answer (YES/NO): YES